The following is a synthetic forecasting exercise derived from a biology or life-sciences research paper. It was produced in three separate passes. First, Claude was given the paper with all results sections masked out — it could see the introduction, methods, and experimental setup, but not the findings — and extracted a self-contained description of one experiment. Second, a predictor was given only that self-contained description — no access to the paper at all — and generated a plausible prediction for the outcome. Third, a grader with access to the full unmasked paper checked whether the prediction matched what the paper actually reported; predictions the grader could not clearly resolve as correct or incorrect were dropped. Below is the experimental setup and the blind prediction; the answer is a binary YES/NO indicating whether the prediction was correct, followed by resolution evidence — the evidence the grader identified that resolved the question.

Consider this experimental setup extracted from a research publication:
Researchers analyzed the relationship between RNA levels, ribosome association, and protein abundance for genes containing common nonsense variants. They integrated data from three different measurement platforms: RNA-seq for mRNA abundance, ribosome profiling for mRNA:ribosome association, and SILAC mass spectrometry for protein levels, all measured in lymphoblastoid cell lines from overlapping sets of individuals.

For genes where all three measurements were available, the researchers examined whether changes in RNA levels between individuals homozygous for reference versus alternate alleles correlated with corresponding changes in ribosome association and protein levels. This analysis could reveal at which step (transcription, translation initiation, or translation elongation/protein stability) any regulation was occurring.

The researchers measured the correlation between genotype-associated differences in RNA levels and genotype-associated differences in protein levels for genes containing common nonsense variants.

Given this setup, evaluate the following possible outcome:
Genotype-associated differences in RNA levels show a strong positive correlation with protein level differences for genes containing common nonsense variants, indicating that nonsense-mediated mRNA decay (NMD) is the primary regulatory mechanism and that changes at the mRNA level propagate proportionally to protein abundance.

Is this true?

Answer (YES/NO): NO